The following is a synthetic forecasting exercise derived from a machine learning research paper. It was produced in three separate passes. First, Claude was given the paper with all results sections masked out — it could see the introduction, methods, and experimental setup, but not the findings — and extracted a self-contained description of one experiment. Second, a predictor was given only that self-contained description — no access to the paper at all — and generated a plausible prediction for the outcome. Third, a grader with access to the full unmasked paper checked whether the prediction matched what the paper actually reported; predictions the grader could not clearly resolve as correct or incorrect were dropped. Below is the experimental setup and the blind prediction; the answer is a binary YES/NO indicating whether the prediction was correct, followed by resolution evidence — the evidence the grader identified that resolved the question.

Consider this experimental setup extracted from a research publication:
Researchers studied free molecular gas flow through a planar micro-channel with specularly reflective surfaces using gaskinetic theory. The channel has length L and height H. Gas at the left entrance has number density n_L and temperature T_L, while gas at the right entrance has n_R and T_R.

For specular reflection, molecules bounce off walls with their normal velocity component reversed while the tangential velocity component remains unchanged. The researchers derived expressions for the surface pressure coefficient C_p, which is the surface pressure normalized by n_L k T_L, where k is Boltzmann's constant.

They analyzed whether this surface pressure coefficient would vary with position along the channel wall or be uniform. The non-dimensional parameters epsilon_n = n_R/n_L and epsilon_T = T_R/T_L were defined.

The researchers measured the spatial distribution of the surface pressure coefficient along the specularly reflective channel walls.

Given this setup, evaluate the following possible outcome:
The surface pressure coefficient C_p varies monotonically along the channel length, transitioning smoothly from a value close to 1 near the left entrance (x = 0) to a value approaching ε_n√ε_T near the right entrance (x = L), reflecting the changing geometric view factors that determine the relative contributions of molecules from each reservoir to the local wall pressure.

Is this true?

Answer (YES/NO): NO